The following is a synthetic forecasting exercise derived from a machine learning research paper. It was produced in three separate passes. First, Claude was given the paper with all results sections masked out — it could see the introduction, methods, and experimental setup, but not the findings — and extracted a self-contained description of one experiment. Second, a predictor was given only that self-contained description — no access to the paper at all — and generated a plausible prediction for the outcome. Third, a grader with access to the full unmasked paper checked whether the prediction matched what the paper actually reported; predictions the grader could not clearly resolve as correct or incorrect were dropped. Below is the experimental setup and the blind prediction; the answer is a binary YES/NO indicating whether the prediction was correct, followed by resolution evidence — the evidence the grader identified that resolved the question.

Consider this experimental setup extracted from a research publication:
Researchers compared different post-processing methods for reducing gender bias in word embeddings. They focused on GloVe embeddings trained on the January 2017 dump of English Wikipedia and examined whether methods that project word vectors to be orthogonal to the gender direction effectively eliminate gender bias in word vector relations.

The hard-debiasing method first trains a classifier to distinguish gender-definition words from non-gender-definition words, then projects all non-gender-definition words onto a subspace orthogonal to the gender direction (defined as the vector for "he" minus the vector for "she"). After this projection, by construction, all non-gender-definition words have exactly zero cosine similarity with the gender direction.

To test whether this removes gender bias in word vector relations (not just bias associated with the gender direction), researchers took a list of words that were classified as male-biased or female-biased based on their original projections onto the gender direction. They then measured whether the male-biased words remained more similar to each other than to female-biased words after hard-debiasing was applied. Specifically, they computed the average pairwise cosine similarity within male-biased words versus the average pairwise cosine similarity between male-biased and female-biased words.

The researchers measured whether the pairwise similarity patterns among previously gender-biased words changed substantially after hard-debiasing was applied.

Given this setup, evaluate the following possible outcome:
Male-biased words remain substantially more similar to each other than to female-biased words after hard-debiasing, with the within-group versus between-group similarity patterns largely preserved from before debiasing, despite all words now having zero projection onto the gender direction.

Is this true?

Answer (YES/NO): YES